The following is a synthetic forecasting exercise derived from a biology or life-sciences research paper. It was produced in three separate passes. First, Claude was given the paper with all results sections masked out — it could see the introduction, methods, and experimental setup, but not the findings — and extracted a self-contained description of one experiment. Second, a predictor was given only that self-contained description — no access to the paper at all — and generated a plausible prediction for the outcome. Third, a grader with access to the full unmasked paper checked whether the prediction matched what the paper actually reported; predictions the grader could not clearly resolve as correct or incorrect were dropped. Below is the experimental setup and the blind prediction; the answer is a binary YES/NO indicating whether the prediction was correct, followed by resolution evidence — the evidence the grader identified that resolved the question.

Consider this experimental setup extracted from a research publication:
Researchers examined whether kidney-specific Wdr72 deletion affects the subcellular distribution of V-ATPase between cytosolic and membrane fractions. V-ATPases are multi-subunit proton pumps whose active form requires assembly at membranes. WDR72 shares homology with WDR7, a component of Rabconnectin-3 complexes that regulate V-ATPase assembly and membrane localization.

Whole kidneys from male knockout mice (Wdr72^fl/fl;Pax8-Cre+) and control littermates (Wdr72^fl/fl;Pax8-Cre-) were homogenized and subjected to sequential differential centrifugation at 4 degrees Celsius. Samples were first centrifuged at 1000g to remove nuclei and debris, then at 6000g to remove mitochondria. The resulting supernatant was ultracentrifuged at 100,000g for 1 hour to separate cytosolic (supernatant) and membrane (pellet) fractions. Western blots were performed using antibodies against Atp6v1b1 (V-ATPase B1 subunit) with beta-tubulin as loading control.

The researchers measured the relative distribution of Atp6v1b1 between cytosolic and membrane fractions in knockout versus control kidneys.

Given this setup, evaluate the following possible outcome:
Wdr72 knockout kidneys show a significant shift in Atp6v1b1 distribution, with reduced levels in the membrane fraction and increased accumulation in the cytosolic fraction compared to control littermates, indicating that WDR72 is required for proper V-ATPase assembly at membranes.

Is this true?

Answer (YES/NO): NO